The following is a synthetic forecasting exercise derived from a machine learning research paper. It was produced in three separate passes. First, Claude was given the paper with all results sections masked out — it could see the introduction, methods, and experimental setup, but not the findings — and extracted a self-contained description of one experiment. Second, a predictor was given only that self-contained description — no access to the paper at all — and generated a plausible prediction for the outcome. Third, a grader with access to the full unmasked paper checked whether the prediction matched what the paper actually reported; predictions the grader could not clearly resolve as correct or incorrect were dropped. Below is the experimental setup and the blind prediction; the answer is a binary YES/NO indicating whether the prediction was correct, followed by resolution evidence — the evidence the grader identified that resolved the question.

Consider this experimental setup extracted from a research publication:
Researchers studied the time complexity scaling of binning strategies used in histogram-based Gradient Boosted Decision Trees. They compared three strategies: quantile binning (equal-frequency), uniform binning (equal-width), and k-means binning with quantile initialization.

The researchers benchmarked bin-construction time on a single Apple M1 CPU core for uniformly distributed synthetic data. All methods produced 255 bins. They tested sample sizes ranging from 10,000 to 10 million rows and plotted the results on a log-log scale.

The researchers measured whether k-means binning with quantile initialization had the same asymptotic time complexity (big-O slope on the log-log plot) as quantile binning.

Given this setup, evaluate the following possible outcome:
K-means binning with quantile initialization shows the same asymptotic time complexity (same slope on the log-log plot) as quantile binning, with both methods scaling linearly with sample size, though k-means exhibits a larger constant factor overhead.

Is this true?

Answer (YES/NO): YES